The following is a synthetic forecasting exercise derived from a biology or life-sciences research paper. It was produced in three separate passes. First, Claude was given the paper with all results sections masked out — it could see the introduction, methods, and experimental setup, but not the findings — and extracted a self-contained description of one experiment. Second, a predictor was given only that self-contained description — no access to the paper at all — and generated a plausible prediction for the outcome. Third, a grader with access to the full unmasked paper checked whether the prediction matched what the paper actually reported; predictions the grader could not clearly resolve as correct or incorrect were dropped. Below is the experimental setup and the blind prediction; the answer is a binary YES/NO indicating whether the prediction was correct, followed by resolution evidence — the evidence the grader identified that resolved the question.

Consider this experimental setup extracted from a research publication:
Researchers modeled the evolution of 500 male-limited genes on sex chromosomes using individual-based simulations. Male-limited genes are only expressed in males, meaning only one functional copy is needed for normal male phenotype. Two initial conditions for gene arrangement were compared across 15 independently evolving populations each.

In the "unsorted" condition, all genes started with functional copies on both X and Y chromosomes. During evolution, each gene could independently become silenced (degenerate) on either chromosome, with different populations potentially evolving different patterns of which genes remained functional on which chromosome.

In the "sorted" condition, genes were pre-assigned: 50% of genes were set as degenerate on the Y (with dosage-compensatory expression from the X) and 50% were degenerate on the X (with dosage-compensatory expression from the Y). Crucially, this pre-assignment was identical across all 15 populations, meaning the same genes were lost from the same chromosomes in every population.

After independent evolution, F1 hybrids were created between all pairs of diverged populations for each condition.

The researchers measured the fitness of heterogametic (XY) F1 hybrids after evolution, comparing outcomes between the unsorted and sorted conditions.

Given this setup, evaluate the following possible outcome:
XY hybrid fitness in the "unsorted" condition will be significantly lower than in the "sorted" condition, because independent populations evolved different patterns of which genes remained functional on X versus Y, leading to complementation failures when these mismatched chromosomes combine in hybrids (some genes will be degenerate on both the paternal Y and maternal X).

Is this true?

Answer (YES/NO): YES